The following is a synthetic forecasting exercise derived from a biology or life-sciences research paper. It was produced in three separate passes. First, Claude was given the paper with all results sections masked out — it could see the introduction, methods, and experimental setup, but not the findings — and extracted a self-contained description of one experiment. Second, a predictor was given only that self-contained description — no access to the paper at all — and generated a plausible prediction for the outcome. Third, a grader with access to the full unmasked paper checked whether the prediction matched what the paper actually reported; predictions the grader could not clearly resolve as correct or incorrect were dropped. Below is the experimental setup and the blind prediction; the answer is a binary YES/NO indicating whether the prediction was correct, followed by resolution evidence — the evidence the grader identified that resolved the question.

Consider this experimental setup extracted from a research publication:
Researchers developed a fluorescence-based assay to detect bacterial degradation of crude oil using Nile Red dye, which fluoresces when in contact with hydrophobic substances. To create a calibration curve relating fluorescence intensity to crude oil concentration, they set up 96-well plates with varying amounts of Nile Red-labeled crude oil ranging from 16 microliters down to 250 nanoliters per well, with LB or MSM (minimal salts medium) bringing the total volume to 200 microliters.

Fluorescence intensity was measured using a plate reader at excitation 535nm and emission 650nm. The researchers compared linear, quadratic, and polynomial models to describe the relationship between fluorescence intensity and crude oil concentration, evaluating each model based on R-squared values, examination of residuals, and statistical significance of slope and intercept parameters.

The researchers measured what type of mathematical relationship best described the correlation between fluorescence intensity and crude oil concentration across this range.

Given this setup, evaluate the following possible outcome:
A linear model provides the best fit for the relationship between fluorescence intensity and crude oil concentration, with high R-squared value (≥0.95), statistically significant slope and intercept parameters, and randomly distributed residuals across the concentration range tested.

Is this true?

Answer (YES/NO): NO